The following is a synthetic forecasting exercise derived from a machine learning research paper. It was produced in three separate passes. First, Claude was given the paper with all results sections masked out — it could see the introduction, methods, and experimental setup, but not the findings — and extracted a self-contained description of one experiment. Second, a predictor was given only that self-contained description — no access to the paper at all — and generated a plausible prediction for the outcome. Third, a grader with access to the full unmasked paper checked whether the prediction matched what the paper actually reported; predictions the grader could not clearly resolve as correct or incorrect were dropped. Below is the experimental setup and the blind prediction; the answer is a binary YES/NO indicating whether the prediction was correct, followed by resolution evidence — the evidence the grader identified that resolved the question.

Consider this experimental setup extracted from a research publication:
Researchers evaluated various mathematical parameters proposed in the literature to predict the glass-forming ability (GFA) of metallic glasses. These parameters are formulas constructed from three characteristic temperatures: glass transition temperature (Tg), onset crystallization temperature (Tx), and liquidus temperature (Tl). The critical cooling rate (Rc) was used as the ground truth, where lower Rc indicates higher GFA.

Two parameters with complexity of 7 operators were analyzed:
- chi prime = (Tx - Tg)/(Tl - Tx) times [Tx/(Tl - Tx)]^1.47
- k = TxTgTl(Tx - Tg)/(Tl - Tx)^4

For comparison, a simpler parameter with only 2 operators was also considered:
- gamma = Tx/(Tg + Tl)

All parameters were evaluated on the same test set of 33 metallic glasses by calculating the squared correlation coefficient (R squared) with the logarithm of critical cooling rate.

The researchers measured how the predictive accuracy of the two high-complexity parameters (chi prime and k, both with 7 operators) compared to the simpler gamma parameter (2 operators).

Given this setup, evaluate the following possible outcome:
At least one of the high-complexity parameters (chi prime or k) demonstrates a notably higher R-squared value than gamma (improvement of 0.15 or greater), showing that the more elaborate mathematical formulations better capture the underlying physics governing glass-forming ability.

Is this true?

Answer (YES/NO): NO